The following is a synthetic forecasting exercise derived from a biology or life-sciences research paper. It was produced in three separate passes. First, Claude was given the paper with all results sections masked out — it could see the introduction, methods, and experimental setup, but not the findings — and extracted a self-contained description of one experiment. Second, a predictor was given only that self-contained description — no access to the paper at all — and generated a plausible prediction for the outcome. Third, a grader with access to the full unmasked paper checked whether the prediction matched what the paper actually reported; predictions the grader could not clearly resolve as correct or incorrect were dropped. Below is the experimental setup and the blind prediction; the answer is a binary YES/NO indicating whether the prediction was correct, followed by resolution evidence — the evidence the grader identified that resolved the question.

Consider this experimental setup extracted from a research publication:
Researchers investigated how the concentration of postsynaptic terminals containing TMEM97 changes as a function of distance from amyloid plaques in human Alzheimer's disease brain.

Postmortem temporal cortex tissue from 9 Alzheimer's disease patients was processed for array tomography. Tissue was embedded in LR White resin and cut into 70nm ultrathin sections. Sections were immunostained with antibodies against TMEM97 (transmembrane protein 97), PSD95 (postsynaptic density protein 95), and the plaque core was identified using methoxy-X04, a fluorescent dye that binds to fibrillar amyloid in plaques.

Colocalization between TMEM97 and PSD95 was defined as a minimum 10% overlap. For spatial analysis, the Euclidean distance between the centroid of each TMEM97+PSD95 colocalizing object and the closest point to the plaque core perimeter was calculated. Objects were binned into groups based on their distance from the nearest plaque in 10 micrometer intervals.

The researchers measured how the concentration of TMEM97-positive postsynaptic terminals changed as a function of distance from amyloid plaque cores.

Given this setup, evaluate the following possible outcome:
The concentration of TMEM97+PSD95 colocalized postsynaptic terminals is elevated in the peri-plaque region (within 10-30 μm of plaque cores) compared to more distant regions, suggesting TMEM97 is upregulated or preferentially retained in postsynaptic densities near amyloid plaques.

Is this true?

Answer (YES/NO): NO